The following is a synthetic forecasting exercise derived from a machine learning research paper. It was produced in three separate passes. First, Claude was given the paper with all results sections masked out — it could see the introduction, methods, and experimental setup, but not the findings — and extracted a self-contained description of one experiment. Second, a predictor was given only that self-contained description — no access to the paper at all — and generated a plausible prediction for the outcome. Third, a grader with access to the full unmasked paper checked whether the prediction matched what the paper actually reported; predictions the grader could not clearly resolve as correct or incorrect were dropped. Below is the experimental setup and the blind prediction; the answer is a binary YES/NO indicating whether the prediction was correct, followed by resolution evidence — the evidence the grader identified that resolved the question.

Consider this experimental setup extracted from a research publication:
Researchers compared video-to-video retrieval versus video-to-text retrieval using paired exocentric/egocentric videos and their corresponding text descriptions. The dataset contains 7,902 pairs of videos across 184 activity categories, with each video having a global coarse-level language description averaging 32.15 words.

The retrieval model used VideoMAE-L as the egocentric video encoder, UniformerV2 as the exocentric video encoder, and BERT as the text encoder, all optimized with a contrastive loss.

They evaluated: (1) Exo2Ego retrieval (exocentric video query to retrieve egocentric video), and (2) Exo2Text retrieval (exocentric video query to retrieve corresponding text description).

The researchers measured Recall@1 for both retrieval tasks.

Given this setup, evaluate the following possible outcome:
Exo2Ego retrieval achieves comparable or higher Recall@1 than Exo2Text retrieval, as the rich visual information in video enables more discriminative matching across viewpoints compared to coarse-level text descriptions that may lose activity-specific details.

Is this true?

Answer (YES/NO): NO